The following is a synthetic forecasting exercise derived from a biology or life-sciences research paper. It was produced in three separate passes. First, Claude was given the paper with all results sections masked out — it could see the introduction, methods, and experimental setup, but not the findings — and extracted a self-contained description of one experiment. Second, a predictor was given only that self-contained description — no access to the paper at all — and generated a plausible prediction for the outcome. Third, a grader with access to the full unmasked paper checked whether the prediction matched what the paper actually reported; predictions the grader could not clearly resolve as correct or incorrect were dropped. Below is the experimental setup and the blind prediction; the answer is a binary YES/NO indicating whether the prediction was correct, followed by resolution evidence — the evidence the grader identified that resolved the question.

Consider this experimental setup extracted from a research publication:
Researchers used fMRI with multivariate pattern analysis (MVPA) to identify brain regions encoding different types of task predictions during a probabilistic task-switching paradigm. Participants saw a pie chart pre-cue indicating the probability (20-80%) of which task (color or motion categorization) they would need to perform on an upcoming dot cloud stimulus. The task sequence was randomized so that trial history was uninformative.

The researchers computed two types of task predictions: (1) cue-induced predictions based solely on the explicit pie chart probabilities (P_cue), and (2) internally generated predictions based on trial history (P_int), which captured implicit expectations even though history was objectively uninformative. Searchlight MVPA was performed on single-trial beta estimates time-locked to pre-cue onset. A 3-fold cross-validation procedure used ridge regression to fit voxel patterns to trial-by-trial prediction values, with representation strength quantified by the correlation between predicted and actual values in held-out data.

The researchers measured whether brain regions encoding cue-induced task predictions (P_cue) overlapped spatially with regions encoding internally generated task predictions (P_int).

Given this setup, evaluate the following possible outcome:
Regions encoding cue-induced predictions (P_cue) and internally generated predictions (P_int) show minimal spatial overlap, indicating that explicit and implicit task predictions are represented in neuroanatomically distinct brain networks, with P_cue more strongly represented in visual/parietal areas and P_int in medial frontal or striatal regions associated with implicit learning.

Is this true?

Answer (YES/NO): NO